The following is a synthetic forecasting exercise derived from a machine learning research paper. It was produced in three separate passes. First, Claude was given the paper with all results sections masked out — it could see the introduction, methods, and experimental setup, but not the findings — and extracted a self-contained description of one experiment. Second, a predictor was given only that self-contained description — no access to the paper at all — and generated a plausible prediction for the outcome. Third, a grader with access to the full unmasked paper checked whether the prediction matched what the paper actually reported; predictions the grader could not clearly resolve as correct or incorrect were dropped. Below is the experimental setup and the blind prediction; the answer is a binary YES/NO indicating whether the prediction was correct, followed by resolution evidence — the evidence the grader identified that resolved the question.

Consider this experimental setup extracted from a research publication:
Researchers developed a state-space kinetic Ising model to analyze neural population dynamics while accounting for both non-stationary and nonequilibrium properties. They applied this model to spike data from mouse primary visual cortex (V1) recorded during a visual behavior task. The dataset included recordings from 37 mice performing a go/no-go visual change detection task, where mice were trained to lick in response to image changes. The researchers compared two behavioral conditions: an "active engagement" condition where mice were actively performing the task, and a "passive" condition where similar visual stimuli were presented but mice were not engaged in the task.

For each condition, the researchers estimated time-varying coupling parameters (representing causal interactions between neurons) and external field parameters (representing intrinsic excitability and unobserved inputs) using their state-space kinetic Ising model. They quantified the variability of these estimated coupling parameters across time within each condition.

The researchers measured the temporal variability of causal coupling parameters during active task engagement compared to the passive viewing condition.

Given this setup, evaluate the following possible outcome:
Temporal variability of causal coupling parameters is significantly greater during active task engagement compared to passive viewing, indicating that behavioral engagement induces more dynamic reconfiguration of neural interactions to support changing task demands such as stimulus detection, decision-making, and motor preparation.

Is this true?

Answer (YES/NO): YES